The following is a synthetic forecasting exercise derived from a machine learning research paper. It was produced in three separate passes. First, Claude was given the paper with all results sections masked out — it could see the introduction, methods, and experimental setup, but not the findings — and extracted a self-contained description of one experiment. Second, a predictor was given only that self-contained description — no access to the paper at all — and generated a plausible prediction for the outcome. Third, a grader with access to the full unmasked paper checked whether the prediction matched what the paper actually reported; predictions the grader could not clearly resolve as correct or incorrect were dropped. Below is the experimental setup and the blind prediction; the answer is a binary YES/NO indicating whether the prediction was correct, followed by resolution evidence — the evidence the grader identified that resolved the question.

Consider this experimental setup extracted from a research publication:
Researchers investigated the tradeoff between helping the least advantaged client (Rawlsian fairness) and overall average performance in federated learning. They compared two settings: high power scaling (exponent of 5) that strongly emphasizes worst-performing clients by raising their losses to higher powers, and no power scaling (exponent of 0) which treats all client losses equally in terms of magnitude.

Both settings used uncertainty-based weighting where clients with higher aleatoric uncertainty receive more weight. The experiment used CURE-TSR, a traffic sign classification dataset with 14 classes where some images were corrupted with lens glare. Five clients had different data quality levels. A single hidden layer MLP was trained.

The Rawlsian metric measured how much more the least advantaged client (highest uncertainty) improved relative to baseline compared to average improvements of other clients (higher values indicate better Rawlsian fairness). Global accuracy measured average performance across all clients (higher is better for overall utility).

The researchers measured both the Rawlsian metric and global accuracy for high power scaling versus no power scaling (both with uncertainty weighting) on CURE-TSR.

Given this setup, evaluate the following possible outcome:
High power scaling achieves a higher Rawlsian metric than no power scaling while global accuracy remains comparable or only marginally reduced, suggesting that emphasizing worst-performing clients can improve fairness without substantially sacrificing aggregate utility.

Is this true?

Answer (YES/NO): NO